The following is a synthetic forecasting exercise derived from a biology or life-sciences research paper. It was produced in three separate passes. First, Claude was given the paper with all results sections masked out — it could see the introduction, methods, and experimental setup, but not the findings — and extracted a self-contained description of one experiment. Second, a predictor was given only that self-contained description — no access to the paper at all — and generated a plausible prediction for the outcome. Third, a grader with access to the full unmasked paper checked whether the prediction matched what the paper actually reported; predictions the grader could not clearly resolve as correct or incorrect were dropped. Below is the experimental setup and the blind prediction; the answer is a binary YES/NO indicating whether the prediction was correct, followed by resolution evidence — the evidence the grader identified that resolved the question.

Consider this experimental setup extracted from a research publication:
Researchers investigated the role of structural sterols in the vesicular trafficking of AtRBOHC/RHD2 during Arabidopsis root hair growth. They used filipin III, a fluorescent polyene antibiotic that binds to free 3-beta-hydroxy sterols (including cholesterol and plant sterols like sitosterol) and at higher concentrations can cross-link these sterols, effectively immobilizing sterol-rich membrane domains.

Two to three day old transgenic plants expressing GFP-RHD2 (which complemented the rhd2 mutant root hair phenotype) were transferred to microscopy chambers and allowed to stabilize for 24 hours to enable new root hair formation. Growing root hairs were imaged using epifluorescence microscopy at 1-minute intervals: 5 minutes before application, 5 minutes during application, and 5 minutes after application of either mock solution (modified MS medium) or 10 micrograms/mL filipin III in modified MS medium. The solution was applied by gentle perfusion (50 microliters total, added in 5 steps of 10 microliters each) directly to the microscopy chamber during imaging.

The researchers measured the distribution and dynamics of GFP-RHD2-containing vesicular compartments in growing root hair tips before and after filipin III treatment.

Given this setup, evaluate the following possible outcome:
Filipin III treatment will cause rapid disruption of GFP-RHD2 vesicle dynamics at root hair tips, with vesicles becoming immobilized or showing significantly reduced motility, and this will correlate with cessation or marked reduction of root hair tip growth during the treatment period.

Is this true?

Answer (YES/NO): NO